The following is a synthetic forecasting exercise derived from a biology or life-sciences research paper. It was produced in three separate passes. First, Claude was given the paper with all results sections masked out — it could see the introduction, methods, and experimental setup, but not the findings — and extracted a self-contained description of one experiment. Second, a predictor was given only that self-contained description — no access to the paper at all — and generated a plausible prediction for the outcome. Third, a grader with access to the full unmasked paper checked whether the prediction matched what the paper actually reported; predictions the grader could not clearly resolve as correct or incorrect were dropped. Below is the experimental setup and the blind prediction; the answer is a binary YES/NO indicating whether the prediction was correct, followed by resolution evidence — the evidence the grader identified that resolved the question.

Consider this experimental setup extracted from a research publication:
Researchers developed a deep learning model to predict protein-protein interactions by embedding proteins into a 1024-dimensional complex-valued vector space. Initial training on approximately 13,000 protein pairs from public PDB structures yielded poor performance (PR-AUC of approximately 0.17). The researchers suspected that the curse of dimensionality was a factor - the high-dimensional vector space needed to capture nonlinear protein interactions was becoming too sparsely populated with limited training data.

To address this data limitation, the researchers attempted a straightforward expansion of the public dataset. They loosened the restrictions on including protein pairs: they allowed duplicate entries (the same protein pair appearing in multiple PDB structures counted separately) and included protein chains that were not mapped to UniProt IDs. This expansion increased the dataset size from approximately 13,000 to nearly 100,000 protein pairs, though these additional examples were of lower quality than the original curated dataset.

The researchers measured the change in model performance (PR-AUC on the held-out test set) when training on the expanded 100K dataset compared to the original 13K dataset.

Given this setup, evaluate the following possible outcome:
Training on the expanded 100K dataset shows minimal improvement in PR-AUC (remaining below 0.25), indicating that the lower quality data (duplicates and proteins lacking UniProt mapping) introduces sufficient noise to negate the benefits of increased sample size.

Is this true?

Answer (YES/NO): YES